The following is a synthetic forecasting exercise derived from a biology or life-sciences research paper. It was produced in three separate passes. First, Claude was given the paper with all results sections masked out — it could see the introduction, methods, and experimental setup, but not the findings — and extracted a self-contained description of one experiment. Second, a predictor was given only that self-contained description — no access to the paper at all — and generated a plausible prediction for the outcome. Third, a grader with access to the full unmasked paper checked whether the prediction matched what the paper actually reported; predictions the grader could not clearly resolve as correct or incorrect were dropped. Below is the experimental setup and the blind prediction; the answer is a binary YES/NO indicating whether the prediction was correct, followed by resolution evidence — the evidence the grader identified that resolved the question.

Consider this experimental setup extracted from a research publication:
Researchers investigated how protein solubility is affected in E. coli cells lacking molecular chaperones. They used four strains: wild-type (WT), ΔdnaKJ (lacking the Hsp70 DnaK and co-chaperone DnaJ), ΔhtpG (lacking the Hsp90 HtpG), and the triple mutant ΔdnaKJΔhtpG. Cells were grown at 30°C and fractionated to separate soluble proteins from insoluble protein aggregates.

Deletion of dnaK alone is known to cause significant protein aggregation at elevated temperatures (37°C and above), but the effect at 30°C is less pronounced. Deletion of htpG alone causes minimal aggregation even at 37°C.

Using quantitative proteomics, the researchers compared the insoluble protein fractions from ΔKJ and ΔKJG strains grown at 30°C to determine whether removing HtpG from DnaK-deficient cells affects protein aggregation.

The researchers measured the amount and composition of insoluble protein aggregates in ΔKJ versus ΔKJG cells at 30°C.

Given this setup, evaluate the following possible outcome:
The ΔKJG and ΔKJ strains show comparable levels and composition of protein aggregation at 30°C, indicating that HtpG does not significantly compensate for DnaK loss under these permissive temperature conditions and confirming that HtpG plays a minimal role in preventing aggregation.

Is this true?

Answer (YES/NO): NO